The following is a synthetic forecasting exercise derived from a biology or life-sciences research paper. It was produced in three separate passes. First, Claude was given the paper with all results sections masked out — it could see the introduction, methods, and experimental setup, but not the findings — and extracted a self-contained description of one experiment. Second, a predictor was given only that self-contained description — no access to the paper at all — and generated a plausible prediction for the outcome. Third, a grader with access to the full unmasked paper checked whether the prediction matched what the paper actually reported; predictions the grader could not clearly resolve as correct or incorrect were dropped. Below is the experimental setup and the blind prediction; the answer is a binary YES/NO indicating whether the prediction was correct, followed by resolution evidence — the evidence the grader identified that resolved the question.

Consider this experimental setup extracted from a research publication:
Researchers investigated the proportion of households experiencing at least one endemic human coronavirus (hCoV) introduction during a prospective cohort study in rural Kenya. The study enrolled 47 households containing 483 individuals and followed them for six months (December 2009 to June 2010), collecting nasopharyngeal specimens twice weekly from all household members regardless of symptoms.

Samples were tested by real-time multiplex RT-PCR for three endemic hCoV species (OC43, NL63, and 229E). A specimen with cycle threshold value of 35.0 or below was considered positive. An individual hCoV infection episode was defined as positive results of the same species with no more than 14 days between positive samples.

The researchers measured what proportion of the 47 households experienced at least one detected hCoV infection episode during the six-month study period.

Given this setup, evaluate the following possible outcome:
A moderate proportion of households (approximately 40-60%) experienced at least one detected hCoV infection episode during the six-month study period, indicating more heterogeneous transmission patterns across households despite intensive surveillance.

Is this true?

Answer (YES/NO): NO